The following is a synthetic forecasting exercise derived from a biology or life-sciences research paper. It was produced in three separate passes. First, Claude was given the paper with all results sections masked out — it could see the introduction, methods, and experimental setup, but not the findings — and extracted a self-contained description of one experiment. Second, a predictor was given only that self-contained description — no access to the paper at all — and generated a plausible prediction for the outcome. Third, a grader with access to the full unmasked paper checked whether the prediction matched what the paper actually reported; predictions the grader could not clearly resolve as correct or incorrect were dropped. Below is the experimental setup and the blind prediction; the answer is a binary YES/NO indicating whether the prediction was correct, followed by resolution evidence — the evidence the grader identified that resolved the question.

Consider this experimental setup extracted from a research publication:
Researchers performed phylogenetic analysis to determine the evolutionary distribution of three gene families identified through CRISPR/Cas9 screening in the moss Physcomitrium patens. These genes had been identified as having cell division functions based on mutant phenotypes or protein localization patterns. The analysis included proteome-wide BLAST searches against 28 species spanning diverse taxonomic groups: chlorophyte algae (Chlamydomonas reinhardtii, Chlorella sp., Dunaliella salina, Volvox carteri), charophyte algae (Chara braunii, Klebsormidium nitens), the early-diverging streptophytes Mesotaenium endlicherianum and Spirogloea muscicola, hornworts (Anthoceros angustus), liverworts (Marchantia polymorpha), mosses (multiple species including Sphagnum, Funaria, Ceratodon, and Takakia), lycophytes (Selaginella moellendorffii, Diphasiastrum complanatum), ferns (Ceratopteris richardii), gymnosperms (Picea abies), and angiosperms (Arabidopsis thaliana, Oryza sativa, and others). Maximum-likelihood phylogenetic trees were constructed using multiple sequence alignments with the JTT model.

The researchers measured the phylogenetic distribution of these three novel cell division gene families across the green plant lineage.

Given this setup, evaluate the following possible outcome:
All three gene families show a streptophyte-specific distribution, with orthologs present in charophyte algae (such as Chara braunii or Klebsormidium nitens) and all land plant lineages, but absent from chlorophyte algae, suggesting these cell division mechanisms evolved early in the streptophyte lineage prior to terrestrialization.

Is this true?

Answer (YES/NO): NO